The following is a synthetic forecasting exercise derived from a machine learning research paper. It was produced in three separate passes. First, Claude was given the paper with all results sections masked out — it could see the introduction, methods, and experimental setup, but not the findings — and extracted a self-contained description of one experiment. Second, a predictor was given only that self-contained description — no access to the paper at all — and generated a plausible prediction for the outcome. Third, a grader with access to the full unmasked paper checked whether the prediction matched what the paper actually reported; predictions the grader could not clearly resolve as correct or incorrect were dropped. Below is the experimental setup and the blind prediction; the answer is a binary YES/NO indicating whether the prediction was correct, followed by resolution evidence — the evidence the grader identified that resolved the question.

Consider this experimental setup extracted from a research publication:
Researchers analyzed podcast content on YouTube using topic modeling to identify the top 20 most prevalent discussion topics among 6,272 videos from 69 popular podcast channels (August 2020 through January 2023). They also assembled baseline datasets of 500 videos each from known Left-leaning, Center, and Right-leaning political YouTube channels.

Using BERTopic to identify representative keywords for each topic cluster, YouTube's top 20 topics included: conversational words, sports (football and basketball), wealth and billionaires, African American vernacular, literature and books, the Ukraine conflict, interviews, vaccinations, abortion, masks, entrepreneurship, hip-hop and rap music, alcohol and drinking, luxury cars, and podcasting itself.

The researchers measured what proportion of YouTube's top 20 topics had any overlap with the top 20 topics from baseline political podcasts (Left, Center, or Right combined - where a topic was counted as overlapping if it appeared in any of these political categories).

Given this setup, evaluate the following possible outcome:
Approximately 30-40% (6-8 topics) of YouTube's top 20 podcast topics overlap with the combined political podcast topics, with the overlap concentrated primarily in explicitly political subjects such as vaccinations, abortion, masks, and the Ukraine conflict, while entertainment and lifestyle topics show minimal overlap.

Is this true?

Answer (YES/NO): YES